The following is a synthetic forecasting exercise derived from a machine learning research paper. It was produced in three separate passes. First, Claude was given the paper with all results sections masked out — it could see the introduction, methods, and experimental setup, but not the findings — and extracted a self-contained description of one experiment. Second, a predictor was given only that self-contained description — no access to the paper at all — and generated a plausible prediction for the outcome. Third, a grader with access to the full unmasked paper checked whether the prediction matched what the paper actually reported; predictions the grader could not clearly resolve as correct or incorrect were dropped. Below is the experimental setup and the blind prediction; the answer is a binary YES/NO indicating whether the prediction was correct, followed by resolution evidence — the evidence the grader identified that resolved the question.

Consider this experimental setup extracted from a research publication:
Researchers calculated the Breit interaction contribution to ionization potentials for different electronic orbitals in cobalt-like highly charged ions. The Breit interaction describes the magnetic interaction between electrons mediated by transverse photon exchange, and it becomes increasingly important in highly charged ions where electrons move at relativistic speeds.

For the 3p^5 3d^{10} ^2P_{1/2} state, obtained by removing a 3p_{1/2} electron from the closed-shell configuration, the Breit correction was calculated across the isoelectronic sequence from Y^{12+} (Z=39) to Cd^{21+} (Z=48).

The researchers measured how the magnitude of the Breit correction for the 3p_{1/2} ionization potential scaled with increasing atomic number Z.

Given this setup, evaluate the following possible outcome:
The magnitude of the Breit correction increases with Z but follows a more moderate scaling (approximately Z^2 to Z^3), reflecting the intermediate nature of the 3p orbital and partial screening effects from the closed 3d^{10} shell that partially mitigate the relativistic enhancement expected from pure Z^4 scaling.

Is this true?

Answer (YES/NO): NO